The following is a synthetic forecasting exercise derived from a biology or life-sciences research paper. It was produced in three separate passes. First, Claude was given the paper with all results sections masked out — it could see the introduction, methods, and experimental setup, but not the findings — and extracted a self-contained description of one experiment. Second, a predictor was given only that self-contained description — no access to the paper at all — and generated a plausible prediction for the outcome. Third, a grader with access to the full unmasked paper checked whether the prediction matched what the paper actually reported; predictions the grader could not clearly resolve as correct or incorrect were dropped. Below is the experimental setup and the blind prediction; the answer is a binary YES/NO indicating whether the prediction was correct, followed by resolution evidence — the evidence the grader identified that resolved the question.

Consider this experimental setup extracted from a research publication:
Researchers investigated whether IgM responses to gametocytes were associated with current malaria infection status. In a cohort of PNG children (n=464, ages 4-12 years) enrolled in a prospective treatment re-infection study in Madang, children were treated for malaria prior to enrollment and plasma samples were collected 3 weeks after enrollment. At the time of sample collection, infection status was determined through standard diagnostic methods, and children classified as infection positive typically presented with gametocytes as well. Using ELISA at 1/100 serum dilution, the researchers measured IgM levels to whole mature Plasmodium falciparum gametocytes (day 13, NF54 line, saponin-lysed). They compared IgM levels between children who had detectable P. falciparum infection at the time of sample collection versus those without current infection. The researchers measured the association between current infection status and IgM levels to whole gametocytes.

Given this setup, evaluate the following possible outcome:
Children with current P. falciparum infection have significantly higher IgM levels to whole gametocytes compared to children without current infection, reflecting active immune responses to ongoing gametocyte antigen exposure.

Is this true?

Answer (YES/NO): NO